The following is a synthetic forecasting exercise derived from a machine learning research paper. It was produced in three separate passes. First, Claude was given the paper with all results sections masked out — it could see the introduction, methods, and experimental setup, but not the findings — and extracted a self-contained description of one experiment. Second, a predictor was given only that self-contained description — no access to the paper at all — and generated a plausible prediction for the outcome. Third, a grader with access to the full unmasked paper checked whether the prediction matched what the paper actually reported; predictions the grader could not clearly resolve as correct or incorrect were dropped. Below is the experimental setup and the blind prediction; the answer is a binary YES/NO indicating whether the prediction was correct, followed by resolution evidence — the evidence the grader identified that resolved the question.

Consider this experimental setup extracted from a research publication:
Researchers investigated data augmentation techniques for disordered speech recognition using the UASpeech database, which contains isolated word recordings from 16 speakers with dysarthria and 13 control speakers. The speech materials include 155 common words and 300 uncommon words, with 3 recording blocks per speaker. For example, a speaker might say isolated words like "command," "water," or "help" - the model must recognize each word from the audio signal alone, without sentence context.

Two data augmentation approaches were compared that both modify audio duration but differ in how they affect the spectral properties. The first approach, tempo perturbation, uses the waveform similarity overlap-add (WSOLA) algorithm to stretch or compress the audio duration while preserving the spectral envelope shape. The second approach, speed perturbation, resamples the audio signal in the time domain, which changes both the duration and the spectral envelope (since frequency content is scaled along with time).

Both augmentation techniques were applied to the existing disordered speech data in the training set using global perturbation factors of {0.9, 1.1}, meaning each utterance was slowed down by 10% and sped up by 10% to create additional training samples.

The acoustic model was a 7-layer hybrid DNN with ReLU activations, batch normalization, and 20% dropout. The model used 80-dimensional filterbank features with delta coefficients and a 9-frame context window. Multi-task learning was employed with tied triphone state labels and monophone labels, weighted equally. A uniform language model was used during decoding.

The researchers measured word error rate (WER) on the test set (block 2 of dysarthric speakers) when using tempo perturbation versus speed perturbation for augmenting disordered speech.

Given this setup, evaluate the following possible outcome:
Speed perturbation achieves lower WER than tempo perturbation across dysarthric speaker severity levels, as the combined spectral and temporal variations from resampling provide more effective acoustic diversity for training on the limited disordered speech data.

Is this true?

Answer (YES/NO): NO